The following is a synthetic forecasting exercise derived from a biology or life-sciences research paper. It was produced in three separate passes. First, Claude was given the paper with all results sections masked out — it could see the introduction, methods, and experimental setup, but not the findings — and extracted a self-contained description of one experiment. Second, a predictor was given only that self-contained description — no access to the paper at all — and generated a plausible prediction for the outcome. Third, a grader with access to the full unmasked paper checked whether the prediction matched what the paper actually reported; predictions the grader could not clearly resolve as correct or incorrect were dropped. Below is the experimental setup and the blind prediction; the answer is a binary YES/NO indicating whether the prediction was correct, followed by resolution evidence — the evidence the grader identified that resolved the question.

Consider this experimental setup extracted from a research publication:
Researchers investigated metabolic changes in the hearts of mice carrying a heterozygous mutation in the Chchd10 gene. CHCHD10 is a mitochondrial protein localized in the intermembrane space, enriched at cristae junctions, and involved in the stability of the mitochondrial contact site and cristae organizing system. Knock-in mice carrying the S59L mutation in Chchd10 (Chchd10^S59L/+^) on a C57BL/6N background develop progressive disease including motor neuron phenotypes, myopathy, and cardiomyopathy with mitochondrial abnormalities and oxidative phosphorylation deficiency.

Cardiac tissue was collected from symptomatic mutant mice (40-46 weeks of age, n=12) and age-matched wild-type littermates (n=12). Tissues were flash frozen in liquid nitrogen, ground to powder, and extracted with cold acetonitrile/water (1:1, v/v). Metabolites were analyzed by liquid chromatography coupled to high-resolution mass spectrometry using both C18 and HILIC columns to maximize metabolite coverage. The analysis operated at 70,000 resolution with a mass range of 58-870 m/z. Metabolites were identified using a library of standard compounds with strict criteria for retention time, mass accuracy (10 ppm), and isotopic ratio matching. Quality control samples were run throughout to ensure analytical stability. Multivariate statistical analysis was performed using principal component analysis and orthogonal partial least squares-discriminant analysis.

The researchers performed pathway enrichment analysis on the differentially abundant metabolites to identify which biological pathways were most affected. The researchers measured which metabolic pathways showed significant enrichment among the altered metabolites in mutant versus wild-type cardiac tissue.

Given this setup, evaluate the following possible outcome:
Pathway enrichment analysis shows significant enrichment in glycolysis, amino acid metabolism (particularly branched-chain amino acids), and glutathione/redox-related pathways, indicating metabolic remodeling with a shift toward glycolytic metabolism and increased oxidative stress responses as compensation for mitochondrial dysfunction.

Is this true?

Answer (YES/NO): NO